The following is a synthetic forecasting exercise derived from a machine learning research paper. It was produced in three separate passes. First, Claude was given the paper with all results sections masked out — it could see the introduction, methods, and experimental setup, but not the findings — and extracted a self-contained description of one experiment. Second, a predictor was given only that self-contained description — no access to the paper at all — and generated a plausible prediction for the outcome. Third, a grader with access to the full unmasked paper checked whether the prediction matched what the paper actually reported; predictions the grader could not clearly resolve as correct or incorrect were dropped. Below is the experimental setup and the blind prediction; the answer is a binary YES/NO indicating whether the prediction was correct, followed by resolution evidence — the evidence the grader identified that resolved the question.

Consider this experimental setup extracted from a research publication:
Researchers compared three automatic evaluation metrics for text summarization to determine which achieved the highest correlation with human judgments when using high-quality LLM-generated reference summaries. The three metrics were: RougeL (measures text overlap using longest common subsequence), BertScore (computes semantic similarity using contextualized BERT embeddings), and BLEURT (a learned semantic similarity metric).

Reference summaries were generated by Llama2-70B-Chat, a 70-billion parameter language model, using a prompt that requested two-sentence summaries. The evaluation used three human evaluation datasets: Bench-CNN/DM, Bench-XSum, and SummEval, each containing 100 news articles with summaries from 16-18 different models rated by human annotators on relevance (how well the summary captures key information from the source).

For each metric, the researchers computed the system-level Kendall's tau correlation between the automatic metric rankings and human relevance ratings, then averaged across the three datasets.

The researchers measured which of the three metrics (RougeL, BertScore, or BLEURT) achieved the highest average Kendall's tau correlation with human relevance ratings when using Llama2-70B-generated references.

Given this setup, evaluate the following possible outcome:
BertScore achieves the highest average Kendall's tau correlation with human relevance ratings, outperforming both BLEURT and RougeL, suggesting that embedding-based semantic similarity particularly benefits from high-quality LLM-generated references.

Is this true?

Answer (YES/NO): YES